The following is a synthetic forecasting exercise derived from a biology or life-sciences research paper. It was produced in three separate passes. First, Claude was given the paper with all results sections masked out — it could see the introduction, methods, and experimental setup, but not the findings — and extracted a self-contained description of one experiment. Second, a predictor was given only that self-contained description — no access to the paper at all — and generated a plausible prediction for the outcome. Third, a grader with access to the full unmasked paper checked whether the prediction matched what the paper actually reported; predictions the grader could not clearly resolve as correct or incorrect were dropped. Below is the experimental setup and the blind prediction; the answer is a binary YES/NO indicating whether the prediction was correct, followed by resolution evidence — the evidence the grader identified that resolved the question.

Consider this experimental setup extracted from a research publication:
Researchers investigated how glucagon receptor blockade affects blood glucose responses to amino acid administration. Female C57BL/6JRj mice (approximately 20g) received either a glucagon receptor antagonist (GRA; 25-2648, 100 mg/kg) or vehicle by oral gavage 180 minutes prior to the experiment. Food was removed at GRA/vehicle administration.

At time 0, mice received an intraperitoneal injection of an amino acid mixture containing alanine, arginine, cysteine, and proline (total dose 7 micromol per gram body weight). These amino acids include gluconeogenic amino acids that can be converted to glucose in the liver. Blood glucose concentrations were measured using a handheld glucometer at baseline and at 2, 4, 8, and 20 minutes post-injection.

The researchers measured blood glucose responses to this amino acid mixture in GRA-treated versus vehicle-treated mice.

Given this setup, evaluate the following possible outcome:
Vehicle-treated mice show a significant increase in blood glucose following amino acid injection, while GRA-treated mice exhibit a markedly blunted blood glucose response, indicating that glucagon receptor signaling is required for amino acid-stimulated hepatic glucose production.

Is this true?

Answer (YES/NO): YES